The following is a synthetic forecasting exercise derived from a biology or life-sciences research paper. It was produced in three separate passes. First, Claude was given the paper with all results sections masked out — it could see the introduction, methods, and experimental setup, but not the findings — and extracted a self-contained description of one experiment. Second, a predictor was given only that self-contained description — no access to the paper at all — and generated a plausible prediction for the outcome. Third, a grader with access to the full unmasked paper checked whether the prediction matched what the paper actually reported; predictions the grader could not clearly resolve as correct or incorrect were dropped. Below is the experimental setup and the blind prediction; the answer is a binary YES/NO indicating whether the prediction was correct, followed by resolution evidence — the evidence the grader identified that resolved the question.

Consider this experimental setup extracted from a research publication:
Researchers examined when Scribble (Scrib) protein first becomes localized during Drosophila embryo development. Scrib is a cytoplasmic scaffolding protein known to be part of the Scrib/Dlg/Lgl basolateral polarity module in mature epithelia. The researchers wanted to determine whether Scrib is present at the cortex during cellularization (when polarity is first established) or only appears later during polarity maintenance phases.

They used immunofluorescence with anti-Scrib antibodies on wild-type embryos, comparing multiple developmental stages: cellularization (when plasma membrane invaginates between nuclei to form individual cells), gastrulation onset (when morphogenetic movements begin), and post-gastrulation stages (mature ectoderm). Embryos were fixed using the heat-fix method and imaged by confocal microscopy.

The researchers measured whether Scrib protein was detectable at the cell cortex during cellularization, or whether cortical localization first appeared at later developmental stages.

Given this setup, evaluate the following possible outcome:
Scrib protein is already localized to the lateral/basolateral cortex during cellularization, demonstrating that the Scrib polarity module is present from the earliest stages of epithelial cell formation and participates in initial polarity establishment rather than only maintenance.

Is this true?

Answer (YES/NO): YES